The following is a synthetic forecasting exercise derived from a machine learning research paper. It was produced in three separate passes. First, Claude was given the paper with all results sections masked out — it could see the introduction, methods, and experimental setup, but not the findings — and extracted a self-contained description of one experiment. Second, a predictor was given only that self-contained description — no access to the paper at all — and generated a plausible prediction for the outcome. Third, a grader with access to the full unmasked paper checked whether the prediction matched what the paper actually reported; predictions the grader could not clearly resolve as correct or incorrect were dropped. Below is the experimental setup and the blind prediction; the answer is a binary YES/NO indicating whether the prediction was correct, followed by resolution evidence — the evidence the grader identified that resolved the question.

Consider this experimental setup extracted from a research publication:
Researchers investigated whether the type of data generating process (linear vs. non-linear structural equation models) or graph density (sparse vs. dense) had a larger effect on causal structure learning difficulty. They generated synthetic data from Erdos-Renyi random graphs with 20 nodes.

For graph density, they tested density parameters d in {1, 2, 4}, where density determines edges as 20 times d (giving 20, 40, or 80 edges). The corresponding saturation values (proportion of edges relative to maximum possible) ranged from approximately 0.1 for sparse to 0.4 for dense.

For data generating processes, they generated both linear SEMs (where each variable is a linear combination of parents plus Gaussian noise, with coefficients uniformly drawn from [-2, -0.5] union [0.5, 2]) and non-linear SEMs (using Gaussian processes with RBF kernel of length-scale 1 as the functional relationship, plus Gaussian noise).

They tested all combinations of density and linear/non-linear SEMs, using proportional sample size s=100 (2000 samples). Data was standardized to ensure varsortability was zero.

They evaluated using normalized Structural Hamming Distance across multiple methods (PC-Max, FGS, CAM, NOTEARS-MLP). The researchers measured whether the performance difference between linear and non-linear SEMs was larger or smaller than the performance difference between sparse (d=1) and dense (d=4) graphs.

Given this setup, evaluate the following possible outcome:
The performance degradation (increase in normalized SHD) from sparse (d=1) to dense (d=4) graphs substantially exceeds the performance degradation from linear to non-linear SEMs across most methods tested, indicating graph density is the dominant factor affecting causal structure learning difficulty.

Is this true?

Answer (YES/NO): NO